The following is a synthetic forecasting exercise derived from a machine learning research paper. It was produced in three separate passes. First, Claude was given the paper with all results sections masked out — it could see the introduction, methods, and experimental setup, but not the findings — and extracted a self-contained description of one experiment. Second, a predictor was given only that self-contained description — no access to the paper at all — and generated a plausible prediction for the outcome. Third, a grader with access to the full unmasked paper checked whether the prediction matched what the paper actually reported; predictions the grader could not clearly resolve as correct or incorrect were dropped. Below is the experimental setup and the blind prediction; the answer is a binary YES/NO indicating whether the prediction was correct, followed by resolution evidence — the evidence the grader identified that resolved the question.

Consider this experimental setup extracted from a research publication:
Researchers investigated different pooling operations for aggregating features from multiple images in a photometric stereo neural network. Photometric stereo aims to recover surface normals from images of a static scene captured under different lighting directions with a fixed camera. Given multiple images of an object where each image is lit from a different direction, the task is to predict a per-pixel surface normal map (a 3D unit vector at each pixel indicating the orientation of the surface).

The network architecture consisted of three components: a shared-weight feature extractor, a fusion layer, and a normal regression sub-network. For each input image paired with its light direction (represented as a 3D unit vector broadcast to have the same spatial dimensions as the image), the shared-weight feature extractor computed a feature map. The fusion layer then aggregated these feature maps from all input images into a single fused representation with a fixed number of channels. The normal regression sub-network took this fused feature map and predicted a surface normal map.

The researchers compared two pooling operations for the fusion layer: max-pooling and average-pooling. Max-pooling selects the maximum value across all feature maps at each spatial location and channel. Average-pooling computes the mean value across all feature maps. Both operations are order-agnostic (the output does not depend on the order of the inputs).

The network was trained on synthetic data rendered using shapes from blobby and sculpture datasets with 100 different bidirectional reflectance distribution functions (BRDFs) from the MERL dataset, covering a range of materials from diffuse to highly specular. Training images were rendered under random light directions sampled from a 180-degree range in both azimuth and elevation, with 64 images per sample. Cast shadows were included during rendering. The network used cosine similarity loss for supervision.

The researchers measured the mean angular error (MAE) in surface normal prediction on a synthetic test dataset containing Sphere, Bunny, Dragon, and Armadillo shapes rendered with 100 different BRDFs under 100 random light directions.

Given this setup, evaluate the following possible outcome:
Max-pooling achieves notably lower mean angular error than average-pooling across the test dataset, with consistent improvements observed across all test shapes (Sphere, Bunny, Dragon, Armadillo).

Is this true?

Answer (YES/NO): YES